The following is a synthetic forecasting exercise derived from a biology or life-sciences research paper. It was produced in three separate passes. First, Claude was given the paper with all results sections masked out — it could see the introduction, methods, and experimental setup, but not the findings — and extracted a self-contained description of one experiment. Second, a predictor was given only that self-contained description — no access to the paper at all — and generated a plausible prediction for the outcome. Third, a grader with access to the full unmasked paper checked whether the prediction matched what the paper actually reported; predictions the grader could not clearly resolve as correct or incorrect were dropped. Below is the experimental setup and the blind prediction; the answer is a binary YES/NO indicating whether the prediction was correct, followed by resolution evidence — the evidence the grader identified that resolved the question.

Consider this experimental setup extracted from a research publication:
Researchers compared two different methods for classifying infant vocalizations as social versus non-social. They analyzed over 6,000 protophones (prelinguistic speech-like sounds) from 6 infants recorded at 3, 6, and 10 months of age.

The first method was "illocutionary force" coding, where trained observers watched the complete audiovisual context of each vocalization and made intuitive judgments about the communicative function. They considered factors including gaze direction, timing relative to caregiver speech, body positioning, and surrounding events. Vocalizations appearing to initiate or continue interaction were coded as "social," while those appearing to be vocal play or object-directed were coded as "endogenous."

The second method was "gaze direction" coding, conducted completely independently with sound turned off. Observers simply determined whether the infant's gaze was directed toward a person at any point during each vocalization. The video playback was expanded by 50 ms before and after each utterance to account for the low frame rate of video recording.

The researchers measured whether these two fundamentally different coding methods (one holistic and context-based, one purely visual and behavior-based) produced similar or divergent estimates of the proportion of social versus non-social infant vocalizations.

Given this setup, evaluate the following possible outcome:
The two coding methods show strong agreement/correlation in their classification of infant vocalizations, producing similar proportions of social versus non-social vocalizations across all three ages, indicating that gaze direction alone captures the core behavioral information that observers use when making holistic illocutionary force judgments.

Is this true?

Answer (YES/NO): NO